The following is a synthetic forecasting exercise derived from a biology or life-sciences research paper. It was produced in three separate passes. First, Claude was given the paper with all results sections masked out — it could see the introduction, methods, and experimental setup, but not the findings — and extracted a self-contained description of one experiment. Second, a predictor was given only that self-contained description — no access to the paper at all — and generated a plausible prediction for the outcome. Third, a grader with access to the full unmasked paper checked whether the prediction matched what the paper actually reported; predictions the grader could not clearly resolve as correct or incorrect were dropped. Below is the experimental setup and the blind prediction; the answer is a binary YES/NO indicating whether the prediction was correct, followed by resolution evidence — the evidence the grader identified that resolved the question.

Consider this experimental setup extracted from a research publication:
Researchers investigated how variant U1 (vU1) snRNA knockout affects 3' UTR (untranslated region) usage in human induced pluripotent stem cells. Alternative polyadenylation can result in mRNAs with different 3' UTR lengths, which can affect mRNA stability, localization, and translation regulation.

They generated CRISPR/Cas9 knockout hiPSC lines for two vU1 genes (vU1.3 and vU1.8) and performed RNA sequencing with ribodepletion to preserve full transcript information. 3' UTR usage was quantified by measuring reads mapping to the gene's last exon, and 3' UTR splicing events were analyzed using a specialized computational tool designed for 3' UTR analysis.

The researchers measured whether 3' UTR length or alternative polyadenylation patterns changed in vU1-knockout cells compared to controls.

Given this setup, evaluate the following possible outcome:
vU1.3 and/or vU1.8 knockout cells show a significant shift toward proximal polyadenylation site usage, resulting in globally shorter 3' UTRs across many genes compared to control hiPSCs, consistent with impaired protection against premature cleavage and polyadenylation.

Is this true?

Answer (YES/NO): YES